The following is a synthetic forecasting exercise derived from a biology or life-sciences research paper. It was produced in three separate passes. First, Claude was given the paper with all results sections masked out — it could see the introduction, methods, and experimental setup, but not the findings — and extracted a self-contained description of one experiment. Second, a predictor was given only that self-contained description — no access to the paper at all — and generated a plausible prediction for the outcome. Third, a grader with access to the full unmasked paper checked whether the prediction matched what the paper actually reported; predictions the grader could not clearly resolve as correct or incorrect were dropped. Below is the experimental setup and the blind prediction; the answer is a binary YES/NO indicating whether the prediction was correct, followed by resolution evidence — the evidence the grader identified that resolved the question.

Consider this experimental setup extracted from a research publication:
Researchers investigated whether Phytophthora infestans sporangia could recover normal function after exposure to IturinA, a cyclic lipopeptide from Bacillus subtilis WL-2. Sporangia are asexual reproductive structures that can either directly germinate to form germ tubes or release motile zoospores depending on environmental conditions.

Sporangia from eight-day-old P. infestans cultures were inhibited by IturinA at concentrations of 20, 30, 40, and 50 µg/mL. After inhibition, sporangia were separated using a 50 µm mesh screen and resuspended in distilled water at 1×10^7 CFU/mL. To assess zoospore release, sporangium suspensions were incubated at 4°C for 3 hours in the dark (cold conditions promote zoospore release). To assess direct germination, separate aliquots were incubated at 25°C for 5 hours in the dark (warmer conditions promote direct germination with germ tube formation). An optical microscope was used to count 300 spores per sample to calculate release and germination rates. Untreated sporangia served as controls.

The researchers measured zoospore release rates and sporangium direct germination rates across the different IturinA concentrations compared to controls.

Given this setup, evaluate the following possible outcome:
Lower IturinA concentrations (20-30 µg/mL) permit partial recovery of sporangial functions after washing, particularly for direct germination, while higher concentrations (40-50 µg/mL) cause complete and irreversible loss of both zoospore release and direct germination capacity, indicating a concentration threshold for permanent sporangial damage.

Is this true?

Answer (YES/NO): NO